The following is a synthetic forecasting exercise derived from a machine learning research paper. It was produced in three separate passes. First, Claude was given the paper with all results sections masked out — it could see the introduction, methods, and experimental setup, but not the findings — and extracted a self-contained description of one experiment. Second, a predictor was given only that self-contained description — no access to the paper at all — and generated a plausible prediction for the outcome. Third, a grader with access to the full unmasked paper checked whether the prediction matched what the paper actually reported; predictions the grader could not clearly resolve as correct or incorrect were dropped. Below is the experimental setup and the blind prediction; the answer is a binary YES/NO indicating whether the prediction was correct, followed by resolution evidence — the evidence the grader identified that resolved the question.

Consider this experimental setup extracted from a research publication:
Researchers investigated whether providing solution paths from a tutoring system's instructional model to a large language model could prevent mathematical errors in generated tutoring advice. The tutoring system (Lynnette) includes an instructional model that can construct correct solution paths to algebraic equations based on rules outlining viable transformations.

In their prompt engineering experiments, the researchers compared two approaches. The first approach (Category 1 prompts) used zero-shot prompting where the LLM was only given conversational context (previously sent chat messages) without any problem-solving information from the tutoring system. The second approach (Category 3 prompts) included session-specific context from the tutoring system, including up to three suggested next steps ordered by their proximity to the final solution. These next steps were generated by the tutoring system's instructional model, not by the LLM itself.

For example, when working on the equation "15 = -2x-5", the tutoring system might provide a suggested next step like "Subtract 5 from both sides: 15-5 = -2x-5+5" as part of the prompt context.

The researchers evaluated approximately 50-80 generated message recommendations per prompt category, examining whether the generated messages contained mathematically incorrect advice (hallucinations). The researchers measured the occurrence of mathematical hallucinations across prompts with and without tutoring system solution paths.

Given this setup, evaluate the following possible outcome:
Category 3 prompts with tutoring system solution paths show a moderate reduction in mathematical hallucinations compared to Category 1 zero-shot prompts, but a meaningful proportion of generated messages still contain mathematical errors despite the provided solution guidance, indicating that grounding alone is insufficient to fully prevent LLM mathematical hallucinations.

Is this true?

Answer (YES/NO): NO